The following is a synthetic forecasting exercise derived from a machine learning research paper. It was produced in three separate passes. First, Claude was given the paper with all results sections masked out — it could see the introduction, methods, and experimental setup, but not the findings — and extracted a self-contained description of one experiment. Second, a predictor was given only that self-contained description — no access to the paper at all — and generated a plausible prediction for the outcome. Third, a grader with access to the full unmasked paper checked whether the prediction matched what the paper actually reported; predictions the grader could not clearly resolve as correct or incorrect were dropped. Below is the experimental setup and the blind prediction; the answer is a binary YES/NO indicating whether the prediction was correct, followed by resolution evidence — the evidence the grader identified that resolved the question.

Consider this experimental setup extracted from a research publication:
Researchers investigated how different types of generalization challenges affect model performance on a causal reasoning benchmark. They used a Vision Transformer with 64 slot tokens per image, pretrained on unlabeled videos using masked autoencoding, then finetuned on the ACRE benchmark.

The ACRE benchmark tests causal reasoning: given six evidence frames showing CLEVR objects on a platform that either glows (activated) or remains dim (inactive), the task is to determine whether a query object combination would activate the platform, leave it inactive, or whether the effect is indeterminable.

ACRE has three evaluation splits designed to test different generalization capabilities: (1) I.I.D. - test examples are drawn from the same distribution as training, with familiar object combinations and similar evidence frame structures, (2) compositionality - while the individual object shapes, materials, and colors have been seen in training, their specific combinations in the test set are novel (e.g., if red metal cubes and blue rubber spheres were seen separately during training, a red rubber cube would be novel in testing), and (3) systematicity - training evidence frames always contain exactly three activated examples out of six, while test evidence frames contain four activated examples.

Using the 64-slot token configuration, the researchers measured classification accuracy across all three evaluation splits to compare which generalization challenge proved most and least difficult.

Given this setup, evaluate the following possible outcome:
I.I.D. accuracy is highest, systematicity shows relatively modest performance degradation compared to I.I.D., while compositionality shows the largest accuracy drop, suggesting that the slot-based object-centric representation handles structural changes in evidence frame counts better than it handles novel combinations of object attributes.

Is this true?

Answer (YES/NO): NO